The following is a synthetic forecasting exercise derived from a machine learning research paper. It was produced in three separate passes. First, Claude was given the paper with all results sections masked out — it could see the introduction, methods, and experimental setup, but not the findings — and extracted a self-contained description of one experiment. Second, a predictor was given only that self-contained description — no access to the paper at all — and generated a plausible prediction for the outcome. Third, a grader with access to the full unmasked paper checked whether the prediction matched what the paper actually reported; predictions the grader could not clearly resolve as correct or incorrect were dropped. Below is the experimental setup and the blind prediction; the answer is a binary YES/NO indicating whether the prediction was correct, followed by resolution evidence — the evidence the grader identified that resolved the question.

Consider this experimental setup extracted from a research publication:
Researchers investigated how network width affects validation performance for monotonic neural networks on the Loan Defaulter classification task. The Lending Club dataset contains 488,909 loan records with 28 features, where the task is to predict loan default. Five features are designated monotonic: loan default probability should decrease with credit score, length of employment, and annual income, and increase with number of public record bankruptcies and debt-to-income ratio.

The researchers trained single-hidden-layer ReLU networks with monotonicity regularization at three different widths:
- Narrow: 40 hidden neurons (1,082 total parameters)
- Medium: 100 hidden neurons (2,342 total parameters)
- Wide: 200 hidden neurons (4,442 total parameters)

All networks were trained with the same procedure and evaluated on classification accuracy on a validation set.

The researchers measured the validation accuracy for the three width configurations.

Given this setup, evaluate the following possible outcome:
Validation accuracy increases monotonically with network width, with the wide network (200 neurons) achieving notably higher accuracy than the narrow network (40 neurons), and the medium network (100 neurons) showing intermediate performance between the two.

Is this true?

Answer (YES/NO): NO